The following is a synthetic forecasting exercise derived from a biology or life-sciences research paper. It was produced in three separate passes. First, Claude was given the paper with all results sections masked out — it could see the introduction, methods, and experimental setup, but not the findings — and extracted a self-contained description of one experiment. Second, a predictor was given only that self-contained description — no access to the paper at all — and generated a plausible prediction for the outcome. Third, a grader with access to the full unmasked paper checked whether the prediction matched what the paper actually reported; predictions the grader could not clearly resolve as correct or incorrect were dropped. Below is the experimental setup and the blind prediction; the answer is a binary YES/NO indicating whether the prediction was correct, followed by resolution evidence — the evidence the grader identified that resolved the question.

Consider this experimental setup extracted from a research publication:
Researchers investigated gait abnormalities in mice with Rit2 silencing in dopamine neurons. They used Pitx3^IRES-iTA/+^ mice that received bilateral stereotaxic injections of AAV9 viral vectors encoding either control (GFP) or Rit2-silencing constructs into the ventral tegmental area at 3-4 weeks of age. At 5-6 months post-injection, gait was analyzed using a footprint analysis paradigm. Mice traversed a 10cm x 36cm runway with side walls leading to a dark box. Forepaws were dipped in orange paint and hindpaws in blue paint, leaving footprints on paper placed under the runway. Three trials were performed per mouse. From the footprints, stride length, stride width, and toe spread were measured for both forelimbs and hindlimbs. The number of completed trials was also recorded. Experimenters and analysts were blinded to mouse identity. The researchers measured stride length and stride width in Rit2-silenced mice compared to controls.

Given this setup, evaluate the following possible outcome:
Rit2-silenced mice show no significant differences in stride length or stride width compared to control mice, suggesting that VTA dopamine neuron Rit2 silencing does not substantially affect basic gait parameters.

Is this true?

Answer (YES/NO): NO